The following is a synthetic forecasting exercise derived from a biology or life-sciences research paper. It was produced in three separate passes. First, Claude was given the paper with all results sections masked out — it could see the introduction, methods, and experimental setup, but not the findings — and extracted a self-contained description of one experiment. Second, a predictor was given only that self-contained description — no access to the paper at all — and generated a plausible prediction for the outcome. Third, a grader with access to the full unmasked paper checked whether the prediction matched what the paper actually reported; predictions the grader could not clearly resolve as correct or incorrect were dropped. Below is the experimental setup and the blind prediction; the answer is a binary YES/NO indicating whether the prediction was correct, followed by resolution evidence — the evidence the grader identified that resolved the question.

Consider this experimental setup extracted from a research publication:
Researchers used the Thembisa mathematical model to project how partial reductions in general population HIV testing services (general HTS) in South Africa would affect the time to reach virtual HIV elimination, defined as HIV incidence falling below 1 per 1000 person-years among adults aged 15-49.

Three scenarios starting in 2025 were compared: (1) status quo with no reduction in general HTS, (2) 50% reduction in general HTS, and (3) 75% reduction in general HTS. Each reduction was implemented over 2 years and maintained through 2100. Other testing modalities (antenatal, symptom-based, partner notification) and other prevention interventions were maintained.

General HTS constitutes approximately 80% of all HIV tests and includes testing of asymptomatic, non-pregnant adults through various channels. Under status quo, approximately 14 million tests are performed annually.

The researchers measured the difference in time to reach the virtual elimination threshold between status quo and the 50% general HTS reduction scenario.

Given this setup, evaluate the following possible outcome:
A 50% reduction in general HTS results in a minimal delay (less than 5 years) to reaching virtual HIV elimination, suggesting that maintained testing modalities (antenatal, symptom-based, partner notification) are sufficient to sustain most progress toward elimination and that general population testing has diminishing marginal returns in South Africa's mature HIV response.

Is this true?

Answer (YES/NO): NO